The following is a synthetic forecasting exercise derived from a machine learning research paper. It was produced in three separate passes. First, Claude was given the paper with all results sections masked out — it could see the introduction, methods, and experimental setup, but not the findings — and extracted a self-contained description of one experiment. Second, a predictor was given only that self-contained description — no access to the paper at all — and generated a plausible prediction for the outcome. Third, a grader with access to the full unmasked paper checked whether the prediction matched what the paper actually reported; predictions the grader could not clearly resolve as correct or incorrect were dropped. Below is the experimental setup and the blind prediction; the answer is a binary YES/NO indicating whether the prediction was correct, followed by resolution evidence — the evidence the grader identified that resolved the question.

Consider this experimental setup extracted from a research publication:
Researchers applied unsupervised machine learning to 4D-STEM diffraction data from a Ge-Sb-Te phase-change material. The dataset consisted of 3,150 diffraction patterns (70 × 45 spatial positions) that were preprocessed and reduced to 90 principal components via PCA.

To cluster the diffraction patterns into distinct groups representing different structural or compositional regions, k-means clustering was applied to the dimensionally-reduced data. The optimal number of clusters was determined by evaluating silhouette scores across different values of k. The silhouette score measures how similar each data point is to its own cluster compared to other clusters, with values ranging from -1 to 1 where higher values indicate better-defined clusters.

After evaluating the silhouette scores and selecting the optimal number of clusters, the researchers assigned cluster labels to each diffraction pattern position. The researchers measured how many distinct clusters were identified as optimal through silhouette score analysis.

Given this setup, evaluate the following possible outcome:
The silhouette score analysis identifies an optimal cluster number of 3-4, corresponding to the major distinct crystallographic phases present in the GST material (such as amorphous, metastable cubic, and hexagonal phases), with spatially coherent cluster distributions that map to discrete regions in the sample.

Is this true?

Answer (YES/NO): NO